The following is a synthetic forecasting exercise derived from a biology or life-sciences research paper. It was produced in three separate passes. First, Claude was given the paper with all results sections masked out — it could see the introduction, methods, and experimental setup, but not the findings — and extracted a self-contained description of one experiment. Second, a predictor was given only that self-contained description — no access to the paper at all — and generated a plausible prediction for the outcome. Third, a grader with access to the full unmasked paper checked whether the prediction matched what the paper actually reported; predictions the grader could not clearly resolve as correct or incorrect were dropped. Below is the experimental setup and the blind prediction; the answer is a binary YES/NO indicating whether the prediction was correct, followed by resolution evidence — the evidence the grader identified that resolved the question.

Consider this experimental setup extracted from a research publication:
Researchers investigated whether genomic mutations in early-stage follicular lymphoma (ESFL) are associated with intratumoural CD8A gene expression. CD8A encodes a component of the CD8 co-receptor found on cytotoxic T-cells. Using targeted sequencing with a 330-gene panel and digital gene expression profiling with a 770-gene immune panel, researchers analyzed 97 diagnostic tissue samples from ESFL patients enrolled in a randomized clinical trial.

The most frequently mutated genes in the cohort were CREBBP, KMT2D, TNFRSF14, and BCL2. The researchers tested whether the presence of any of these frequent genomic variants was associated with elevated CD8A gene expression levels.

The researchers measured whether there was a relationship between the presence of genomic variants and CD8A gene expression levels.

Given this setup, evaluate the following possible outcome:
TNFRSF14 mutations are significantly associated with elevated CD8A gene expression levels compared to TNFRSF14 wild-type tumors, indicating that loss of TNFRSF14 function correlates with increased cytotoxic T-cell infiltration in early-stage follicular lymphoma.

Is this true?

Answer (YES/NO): NO